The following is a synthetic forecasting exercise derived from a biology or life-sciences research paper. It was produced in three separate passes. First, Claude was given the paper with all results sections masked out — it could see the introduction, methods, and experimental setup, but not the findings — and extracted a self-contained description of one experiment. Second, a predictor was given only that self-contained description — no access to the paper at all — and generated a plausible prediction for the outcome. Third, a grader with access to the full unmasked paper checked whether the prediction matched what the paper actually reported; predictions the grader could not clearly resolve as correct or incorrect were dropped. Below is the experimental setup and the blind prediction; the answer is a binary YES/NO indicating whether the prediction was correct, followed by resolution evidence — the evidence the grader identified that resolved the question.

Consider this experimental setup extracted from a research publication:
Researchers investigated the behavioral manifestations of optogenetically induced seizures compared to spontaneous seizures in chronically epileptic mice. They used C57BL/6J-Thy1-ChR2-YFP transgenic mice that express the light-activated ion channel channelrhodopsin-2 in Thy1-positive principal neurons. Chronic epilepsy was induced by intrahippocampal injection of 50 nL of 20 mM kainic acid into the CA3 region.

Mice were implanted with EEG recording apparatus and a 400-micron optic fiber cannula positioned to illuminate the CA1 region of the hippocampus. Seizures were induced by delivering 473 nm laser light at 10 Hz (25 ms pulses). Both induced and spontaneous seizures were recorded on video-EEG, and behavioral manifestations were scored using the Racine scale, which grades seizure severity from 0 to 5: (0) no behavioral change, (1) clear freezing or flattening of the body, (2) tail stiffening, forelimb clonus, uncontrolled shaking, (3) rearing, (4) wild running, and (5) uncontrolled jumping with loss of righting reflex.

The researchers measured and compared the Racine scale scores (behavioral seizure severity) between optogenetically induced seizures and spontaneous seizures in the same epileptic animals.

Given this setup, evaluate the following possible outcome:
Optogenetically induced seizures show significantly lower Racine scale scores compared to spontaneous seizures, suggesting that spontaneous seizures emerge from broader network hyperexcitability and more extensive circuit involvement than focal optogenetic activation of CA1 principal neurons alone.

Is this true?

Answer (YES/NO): NO